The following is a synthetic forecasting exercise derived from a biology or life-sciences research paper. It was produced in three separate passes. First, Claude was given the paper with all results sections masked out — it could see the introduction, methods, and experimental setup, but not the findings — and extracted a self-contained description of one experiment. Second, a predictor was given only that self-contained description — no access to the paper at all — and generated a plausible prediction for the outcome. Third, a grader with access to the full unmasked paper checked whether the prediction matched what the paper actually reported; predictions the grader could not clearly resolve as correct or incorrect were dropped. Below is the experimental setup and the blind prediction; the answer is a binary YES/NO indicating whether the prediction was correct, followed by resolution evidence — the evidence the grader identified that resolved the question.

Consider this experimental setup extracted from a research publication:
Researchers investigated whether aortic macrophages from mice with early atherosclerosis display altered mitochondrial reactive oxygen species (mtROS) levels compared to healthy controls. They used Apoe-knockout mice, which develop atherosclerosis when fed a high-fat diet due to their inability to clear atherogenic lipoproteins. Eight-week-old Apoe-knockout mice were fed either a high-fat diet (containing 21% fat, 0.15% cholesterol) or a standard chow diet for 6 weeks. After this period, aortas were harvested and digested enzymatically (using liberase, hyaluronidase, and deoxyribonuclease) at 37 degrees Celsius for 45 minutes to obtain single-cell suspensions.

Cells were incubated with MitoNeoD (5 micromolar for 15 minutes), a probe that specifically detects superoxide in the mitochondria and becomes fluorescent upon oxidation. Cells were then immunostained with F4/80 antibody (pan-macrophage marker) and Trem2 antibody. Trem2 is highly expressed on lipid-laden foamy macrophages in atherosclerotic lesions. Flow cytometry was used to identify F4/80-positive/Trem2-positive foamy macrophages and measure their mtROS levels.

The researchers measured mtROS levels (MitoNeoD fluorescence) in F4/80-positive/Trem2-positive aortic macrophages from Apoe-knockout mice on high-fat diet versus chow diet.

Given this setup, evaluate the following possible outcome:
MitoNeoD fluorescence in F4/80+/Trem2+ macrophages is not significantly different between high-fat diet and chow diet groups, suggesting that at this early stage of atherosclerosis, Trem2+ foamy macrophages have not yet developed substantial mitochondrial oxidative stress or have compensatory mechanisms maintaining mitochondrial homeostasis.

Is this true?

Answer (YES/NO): NO